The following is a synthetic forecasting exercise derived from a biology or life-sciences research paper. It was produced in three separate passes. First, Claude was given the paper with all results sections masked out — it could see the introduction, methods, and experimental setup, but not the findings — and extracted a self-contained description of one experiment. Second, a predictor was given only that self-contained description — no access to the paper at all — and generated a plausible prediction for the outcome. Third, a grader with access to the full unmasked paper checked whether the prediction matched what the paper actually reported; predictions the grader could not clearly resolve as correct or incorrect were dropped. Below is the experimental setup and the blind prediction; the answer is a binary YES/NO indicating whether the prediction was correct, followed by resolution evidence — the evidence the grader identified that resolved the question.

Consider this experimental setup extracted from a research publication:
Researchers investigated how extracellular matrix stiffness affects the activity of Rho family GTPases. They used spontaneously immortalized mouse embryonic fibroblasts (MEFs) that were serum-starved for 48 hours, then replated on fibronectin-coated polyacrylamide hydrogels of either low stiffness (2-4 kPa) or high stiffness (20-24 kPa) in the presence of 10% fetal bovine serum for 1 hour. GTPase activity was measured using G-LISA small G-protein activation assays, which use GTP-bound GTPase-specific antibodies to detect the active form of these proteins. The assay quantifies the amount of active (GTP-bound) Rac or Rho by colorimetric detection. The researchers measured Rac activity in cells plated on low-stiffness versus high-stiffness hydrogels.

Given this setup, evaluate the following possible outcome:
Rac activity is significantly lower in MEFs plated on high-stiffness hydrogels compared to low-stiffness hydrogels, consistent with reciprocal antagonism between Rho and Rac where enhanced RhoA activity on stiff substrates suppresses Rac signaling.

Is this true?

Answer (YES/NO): NO